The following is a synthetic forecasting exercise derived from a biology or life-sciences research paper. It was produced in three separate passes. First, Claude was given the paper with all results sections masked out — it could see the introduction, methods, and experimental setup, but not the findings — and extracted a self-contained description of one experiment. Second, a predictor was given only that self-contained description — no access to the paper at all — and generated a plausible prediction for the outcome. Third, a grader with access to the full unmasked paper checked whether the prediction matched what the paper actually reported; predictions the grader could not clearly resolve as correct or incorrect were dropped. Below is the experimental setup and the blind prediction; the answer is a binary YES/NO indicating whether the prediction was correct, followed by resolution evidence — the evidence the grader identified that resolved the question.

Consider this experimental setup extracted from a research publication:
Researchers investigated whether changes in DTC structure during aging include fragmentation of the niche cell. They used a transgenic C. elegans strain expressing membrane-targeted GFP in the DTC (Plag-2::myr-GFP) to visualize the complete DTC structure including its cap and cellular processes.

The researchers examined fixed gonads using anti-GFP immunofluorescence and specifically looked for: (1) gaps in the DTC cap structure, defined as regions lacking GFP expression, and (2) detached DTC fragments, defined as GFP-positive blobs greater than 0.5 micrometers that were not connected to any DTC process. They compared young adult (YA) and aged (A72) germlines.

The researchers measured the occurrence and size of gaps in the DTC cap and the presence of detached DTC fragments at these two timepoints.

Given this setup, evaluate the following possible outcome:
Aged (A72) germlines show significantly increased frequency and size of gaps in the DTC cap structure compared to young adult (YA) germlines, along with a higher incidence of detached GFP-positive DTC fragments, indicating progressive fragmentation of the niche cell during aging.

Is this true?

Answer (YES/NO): NO